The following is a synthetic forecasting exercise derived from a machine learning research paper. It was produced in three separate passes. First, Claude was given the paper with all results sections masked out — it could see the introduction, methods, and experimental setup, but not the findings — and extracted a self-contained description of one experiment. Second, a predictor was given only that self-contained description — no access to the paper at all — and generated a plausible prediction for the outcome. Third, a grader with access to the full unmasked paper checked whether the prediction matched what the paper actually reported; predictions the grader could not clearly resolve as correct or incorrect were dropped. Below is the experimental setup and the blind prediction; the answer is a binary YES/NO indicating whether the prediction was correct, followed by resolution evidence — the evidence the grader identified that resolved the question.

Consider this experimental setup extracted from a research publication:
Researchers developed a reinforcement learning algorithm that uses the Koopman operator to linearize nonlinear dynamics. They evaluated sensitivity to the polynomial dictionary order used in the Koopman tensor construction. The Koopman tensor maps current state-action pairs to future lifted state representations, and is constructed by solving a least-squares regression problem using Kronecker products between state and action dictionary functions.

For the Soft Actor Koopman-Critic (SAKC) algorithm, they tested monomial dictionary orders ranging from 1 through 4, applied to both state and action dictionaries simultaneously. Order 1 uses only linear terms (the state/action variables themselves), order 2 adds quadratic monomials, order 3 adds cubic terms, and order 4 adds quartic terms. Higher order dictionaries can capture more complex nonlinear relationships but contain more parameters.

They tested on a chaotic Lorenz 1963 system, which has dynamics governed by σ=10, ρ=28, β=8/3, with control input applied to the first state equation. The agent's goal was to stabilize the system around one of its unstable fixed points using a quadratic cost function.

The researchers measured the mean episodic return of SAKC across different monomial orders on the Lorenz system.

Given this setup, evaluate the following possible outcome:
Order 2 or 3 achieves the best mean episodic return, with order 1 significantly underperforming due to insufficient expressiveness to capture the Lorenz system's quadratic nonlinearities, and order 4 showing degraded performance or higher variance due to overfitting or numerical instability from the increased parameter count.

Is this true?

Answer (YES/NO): NO